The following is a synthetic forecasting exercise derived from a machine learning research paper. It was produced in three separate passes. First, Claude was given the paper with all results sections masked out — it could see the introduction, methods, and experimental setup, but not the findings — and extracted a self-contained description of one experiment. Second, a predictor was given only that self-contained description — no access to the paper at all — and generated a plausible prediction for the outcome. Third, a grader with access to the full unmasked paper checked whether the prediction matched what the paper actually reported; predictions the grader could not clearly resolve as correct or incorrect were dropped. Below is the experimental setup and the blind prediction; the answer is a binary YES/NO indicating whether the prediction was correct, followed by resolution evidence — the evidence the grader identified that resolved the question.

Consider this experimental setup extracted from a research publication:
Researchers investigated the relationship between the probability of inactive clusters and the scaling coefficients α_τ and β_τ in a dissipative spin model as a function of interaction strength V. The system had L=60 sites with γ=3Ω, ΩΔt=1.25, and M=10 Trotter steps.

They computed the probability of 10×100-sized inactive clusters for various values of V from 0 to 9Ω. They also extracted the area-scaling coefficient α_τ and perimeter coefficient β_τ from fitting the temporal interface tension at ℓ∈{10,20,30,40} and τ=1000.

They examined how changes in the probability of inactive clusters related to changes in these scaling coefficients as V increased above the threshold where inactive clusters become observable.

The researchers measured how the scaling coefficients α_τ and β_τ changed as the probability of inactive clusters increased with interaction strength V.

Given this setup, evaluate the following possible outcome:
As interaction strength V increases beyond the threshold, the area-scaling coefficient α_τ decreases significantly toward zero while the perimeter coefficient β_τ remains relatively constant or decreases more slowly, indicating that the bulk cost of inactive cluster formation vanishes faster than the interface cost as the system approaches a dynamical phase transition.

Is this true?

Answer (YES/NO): NO